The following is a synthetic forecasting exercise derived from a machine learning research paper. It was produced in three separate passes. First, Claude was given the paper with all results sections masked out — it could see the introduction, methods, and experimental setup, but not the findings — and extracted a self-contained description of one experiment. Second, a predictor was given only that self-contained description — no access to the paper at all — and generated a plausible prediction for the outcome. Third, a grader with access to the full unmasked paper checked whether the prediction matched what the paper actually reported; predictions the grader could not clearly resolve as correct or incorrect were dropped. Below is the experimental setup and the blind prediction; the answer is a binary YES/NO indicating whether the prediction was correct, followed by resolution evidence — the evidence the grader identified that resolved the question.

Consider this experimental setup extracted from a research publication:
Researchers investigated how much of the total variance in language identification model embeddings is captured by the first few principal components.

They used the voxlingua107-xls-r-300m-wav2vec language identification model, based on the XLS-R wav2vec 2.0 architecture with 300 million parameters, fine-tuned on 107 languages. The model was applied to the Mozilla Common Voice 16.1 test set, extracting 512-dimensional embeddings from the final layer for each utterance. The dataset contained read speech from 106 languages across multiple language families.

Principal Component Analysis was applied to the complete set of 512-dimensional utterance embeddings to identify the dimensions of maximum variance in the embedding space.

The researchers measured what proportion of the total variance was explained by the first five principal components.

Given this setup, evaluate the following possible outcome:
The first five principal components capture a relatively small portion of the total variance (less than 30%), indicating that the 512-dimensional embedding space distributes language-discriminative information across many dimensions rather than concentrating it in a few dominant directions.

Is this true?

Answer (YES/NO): YES